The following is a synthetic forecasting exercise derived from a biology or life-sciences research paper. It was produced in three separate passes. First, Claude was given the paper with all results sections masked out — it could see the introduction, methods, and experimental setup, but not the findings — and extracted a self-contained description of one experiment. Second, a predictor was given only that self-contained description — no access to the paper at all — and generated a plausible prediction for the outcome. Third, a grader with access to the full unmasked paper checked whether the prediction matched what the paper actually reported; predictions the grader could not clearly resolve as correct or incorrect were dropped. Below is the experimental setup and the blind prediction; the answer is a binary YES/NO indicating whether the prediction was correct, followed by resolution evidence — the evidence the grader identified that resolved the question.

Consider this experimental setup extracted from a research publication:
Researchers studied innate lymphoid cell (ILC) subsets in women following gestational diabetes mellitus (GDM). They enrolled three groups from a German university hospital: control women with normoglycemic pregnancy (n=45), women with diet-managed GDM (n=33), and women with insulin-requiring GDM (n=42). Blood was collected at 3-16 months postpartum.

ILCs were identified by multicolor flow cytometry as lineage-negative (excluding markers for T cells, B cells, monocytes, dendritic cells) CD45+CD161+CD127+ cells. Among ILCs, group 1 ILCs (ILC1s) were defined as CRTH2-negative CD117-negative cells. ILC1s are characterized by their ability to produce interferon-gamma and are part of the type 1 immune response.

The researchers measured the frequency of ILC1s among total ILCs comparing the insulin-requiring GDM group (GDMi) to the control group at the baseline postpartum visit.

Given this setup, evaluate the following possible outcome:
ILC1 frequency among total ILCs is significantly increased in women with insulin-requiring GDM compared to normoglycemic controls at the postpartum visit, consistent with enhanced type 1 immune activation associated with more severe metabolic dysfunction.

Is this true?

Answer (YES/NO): NO